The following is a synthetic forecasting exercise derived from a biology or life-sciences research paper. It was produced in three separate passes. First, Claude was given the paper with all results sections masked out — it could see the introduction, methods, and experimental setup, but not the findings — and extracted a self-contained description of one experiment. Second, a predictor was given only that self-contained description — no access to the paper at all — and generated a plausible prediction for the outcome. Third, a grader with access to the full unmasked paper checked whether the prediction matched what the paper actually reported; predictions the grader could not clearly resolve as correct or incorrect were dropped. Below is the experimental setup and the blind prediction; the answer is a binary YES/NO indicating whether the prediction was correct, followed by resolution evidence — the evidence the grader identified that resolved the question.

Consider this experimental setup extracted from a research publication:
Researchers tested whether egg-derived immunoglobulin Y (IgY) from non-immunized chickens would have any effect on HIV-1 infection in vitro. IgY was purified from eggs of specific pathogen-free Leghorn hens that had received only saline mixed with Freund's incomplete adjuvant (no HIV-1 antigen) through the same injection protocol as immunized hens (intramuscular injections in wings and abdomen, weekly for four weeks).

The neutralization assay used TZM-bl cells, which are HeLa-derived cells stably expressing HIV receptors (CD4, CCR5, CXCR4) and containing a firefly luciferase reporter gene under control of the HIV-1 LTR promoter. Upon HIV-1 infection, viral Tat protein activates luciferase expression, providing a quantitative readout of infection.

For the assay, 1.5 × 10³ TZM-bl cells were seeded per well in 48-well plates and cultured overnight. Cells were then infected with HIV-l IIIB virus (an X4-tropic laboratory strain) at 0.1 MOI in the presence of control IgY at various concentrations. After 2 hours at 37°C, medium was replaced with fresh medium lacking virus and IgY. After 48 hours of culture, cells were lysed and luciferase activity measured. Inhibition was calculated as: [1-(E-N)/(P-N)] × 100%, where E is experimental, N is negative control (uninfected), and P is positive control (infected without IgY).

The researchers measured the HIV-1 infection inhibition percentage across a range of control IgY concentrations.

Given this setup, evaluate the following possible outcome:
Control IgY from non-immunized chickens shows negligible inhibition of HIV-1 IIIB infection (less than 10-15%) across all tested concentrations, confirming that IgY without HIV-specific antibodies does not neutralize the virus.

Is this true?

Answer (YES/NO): YES